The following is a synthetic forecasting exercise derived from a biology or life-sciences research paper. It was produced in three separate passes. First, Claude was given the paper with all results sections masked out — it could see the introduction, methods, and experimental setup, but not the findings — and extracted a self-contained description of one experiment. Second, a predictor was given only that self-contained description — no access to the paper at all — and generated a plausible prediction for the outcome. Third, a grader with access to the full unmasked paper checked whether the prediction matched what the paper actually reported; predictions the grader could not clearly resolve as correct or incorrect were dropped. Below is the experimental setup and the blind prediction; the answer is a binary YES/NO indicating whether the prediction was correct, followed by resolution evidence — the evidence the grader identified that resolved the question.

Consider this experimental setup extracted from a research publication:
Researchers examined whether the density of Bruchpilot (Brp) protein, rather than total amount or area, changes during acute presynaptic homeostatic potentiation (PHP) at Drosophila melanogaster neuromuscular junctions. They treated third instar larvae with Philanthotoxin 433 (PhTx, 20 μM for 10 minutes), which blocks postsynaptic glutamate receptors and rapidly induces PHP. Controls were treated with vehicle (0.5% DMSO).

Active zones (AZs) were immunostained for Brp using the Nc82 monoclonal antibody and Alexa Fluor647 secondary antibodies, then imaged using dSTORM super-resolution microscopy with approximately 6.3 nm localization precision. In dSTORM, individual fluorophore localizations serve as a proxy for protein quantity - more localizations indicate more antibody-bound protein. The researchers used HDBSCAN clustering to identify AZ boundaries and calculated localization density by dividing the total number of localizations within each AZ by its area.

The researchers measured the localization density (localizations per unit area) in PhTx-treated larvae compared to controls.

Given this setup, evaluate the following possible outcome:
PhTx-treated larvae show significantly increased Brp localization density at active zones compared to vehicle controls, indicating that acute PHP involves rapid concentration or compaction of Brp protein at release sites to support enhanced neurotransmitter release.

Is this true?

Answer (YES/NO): YES